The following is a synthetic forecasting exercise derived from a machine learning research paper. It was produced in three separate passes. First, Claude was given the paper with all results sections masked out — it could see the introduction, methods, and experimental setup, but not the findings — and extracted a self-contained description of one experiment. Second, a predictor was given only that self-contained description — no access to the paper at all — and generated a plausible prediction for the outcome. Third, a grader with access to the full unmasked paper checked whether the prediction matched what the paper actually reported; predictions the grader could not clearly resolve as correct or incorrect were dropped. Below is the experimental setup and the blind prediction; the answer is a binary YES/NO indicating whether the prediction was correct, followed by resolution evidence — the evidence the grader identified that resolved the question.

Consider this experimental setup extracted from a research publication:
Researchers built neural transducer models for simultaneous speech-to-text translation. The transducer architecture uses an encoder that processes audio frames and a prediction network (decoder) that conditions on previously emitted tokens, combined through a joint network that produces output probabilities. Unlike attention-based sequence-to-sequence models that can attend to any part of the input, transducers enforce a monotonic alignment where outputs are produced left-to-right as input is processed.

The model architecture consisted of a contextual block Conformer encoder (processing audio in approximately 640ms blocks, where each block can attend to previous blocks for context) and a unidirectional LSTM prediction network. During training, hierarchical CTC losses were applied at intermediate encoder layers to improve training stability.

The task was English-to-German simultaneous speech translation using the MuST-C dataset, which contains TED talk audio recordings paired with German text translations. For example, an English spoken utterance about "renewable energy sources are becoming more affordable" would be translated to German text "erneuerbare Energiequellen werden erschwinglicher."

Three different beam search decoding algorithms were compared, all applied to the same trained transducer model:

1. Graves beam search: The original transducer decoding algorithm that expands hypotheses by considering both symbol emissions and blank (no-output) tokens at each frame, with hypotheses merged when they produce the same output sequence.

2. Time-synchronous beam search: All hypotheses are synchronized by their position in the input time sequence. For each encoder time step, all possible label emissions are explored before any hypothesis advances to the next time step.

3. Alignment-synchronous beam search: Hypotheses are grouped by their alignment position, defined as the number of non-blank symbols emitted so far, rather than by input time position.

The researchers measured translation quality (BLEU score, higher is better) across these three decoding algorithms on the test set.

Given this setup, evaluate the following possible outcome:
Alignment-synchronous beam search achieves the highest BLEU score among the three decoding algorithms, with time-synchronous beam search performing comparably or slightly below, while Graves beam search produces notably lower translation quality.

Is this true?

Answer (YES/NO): NO